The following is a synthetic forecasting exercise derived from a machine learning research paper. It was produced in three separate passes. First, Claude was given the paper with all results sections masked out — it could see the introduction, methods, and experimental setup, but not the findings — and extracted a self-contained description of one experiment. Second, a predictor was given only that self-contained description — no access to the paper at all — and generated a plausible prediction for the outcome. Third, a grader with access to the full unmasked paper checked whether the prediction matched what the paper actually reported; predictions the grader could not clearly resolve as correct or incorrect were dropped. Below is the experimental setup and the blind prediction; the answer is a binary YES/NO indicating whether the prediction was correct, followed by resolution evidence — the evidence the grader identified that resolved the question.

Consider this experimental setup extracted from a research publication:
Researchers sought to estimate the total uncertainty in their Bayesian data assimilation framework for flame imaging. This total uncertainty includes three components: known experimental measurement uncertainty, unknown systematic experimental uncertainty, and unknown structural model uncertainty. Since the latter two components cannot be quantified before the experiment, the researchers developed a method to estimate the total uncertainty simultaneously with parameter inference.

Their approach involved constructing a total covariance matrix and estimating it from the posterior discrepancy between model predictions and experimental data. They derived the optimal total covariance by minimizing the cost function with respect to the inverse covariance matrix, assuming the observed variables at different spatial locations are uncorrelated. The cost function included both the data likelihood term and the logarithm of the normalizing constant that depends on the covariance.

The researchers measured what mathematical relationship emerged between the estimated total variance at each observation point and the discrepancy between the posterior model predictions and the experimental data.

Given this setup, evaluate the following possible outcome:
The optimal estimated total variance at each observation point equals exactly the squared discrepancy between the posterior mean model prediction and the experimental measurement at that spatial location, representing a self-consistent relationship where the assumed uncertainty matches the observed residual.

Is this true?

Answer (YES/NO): YES